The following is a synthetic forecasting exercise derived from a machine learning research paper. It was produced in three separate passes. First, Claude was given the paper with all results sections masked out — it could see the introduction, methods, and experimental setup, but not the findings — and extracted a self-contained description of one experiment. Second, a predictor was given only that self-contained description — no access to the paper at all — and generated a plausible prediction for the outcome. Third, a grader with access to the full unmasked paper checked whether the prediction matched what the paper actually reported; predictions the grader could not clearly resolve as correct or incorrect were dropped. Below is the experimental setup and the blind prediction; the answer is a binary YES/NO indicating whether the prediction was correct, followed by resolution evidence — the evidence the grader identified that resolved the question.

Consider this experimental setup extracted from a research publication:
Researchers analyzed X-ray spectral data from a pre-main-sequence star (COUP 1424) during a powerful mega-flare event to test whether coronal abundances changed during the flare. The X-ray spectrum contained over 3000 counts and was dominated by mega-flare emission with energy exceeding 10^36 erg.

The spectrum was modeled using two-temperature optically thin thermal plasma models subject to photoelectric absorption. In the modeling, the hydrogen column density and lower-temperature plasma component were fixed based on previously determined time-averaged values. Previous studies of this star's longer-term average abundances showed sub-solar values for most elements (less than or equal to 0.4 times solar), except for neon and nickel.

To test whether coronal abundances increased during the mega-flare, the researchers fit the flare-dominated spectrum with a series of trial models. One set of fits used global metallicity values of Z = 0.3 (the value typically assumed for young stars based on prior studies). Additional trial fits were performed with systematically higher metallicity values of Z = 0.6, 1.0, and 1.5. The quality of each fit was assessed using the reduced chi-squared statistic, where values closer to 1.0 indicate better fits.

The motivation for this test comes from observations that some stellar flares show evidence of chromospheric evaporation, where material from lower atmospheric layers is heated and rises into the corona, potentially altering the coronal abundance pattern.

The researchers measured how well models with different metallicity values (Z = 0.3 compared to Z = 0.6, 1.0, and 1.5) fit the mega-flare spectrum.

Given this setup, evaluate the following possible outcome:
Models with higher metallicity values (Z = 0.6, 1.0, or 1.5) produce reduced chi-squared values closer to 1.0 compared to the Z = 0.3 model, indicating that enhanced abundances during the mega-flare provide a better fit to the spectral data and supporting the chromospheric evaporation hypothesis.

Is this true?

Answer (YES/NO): NO